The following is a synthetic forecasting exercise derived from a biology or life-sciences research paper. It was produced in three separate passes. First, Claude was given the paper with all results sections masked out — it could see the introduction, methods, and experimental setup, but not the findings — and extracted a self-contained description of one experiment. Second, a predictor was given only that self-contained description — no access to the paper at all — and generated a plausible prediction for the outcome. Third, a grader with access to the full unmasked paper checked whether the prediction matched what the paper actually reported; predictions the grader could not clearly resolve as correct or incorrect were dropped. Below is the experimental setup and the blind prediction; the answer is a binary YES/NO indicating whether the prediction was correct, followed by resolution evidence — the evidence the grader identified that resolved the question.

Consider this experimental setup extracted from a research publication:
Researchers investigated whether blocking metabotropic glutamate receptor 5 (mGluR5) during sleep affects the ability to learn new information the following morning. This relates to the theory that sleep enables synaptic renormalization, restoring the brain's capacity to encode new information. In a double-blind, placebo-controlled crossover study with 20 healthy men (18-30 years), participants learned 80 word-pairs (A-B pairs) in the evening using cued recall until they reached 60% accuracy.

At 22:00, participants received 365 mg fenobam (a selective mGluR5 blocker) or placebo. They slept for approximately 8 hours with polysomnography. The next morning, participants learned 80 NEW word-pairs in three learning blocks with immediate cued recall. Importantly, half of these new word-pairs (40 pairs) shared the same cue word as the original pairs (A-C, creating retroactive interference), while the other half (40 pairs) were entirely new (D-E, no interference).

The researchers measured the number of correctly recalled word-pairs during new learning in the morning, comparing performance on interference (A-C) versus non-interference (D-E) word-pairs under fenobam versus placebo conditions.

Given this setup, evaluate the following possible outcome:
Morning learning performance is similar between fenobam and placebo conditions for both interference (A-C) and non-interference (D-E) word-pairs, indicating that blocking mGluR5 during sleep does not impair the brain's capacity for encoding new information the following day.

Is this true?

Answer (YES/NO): YES